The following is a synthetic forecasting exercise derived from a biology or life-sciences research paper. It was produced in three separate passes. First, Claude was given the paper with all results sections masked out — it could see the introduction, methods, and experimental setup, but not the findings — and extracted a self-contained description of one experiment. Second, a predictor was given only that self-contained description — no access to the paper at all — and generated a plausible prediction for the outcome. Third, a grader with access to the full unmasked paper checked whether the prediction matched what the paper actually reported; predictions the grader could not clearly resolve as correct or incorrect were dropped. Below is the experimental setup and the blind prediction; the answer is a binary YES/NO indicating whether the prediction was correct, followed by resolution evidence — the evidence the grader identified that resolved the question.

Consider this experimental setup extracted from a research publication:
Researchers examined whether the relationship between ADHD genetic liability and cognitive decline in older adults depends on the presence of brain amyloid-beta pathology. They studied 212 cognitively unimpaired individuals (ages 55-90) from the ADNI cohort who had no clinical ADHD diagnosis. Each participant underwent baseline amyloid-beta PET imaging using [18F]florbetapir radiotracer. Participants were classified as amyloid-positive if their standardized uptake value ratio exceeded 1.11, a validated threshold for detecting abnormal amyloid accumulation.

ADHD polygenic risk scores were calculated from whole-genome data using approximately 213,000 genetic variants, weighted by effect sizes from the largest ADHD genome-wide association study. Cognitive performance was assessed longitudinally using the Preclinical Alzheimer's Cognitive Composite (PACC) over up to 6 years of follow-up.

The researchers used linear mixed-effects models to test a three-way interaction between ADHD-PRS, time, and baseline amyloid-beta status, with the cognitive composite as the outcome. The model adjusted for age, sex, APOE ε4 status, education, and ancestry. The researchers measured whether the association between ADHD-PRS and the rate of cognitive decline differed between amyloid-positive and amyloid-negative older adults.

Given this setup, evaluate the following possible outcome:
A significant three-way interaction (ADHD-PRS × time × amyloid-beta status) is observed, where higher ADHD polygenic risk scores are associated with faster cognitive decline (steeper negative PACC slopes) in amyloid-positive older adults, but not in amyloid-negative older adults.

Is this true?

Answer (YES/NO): YES